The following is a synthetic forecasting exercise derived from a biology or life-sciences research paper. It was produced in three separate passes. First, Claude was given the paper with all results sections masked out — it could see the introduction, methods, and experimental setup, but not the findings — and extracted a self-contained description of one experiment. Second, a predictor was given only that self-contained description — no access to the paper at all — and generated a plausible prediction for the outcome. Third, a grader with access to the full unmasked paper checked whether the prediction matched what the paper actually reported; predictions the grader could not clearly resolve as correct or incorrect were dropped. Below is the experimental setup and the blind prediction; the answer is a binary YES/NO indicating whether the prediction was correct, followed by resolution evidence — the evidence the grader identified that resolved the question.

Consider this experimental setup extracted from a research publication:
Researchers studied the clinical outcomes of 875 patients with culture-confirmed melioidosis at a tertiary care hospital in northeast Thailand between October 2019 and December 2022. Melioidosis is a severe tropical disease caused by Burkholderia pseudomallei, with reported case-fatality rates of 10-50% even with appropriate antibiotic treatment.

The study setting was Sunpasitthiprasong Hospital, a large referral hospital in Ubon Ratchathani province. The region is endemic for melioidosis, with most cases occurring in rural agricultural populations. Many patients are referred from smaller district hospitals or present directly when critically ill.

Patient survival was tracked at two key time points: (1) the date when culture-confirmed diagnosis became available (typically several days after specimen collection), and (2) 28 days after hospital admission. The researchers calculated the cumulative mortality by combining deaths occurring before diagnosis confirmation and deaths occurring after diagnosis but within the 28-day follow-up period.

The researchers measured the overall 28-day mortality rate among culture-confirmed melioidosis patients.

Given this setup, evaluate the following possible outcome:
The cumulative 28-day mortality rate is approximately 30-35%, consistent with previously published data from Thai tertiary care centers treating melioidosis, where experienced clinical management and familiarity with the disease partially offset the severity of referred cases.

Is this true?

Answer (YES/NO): NO